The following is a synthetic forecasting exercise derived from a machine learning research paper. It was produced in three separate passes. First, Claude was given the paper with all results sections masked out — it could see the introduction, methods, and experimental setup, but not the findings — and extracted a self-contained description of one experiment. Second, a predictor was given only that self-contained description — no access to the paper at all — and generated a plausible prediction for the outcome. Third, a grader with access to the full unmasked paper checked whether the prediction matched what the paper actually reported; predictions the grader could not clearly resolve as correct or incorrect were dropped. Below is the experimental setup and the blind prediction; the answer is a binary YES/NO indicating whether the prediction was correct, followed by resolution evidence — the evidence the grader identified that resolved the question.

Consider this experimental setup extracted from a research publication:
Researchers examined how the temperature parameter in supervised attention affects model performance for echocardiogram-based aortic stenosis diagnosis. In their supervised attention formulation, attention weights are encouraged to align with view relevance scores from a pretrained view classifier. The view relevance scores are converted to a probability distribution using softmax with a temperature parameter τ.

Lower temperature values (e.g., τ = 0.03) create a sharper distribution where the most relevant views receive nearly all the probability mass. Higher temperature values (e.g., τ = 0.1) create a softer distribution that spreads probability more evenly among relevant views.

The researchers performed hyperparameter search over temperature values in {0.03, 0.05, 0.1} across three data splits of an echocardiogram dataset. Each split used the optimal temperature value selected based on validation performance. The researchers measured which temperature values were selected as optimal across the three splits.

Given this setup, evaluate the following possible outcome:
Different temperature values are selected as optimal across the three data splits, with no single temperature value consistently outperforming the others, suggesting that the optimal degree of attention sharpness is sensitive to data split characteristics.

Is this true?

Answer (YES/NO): NO